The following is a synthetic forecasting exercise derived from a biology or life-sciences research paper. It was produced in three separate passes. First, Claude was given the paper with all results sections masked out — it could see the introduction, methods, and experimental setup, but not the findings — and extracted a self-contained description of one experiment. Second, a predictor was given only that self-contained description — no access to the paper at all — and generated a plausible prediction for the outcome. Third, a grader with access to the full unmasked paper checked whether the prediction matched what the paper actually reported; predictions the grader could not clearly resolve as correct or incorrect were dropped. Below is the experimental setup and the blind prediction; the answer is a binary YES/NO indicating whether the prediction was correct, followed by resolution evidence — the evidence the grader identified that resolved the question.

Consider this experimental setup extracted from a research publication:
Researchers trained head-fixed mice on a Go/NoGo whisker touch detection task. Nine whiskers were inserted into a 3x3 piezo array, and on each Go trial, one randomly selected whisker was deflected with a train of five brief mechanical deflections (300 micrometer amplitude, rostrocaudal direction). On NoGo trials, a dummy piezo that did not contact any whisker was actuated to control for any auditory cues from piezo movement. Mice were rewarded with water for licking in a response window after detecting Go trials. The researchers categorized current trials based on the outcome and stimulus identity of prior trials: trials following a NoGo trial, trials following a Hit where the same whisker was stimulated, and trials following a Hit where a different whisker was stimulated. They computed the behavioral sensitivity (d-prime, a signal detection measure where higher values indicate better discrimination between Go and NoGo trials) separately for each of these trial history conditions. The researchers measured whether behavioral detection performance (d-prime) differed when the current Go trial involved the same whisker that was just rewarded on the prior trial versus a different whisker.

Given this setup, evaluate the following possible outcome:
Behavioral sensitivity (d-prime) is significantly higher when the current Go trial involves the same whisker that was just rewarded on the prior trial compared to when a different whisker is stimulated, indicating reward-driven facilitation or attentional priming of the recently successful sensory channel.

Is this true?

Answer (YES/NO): YES